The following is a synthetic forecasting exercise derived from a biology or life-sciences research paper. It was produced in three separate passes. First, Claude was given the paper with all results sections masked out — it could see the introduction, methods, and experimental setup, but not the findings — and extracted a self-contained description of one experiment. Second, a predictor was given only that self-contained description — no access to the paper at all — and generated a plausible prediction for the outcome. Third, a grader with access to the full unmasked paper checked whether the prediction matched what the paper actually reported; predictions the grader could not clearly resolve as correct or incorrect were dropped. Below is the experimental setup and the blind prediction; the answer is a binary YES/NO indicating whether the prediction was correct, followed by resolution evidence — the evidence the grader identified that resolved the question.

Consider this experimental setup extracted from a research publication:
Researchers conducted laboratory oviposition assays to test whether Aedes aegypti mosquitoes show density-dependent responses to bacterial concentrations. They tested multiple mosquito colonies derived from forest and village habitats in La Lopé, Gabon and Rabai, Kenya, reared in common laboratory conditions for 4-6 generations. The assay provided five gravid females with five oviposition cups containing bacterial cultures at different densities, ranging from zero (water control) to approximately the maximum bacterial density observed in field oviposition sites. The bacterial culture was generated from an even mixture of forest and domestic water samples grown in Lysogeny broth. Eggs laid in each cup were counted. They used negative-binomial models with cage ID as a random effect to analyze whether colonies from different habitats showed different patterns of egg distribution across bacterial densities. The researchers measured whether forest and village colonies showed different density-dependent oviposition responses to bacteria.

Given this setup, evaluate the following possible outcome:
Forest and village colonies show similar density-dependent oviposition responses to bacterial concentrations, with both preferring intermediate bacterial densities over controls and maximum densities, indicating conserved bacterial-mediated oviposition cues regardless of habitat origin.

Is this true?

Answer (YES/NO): NO